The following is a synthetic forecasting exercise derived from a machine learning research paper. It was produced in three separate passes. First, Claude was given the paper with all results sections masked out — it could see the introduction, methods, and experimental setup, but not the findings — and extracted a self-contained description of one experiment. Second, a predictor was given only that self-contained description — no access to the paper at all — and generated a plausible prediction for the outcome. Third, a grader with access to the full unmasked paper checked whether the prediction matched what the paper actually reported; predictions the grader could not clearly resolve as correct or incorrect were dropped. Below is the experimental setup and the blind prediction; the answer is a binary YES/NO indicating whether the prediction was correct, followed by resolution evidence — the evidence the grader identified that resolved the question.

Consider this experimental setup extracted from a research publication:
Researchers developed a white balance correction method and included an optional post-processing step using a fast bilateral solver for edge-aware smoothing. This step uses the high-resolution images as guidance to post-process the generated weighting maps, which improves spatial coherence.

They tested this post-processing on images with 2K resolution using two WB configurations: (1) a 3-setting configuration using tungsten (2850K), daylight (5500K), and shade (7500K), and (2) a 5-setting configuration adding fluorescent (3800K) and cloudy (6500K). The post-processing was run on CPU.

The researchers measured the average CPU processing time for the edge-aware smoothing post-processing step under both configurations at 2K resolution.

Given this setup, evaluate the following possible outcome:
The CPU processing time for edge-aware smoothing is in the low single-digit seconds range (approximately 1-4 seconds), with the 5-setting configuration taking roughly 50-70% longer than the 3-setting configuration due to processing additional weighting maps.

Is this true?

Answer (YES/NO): YES